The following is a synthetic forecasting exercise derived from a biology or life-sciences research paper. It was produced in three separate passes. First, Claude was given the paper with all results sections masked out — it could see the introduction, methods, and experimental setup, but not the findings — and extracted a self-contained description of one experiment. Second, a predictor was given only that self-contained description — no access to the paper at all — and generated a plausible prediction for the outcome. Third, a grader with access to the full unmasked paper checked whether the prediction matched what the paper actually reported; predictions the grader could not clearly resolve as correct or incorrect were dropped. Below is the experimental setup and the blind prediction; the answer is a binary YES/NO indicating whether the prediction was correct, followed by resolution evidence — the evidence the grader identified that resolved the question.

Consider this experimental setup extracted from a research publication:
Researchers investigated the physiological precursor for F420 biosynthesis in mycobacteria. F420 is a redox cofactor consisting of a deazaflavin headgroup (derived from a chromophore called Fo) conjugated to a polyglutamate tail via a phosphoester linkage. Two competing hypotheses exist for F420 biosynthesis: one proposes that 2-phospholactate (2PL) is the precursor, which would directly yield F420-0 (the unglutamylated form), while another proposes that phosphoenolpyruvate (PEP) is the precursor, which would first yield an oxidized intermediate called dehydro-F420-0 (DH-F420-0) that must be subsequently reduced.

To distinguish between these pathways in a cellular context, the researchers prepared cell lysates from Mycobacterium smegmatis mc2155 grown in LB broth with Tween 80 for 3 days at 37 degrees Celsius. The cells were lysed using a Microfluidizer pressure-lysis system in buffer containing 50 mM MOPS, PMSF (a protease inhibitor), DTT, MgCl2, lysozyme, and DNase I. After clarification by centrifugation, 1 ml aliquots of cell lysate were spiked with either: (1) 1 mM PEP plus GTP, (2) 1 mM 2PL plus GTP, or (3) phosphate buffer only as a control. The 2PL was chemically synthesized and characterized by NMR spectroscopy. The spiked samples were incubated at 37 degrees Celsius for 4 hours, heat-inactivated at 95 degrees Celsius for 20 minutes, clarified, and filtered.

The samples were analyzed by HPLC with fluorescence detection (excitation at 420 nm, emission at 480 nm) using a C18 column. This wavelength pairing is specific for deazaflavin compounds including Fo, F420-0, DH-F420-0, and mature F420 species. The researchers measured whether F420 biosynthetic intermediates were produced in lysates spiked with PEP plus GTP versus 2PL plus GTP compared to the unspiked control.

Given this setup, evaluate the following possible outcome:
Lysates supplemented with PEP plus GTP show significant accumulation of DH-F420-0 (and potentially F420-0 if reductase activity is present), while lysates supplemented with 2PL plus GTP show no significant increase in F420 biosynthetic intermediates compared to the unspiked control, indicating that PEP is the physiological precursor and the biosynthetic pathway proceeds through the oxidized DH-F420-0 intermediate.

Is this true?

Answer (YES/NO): YES